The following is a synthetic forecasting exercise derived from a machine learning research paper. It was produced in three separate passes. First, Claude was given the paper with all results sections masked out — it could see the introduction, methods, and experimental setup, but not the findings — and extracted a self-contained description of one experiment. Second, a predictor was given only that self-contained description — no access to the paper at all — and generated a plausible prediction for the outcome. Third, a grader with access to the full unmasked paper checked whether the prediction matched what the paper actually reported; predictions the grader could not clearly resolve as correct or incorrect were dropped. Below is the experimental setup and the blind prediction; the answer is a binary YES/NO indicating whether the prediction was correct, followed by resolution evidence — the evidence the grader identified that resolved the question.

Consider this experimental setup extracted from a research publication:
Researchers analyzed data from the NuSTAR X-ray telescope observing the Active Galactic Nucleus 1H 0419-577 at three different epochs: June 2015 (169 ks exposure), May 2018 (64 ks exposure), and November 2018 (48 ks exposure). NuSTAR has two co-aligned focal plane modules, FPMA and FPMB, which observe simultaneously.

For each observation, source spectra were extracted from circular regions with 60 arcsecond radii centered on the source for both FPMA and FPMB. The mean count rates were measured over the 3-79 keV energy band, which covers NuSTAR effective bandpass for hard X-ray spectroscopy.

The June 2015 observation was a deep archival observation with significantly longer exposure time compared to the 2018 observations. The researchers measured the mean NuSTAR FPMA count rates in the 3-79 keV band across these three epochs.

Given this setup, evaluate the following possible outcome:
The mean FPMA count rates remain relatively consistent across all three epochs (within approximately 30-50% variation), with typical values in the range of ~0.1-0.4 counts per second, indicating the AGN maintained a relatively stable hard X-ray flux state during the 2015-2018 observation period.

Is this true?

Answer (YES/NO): YES